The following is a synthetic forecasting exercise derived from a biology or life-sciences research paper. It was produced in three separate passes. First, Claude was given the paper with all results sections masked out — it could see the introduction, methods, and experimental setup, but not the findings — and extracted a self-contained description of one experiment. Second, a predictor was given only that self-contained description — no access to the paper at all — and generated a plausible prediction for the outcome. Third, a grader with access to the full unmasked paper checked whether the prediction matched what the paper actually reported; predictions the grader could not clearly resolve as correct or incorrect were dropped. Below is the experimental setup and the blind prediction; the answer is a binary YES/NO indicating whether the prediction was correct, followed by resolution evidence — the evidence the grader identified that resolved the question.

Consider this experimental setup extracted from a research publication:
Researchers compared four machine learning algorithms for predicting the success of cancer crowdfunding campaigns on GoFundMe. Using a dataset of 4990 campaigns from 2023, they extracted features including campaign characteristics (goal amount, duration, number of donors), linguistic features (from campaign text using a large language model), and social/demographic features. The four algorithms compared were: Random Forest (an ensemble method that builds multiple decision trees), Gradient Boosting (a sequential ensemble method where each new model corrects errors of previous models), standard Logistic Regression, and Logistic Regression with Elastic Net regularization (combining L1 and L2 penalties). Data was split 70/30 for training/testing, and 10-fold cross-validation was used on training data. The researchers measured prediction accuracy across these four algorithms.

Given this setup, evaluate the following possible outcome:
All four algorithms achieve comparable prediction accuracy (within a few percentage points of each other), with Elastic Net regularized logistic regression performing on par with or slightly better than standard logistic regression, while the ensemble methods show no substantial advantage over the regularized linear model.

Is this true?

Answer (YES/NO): NO